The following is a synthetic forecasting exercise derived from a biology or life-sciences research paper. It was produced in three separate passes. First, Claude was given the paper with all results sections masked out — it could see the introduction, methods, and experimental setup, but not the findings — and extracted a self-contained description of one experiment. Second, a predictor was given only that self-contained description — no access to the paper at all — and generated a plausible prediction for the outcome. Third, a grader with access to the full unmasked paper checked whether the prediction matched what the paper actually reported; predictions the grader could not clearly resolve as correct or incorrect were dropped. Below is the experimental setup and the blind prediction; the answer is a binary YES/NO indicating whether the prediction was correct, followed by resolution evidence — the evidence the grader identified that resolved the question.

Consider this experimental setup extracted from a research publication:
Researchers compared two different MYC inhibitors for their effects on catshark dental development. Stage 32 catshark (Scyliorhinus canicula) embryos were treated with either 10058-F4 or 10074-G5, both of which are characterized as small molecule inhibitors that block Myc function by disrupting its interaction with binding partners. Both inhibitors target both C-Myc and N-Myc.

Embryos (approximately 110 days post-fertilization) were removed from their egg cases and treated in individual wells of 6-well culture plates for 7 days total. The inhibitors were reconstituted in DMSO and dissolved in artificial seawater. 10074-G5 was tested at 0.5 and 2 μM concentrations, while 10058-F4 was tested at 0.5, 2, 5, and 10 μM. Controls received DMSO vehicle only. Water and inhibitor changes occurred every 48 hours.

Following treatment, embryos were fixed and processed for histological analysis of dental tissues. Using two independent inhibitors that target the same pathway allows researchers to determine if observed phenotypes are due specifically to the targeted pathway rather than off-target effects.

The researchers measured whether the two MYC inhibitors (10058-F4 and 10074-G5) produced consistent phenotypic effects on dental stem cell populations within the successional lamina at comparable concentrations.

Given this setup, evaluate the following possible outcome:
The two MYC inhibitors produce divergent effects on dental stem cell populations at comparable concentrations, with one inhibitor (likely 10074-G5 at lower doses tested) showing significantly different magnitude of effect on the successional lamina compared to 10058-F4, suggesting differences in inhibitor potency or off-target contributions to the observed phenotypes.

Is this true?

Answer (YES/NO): YES